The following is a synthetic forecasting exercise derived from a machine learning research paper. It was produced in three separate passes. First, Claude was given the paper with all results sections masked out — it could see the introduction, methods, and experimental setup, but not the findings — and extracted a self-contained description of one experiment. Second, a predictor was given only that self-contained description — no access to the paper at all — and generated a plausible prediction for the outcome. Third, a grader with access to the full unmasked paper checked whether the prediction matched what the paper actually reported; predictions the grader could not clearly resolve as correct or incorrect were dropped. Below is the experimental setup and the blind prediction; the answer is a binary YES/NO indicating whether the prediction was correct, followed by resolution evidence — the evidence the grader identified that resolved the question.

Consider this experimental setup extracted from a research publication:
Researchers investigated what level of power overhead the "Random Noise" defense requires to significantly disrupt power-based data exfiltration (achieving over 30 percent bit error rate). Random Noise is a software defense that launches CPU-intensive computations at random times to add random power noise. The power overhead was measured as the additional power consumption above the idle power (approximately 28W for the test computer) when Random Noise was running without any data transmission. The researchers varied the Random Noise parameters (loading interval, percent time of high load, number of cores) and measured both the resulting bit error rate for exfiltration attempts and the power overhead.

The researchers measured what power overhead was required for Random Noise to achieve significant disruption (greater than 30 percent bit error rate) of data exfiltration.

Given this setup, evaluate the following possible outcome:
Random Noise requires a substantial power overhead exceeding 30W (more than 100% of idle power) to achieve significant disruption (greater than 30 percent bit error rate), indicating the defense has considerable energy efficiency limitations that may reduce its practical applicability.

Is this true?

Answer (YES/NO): NO